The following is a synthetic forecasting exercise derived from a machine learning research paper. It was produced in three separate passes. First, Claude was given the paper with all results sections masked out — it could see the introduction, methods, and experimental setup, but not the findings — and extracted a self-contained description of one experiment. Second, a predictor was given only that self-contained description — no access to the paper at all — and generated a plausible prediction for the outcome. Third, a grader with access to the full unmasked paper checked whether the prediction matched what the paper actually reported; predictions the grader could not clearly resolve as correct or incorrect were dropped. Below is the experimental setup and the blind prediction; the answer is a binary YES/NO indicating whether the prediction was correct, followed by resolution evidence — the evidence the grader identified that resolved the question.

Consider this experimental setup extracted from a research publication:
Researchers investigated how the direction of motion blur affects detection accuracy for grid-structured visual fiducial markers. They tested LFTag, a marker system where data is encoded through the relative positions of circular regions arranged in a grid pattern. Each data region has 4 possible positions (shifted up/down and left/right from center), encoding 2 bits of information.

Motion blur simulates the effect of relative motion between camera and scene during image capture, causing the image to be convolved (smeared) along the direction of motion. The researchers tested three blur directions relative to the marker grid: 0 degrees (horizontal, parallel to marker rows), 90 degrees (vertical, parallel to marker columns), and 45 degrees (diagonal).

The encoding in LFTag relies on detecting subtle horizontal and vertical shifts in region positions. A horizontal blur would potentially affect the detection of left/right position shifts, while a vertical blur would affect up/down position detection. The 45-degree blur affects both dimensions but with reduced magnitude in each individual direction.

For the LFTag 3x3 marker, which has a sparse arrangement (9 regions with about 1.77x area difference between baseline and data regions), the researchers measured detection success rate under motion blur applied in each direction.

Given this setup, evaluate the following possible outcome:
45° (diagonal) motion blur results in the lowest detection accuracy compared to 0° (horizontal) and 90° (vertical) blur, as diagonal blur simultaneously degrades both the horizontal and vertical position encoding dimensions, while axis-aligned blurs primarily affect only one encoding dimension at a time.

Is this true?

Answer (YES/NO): NO